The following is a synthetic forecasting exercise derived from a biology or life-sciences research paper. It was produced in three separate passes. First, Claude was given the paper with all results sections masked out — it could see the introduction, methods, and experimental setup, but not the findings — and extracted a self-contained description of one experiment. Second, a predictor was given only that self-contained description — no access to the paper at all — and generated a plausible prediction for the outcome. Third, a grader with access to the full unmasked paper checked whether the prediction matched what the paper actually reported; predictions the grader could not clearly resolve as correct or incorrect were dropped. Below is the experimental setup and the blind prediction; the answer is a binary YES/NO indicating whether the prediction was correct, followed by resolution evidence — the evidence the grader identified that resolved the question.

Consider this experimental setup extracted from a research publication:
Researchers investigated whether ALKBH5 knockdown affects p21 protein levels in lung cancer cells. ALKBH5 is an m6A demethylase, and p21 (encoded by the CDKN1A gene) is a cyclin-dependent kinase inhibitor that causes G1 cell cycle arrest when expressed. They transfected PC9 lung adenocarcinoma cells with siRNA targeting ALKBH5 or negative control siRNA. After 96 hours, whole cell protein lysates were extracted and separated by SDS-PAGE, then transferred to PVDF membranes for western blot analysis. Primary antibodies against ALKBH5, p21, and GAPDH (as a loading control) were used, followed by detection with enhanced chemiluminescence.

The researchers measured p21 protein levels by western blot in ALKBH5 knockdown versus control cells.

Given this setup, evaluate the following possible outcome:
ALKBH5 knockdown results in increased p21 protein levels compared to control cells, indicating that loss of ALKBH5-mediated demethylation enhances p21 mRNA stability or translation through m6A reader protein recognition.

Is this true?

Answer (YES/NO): YES